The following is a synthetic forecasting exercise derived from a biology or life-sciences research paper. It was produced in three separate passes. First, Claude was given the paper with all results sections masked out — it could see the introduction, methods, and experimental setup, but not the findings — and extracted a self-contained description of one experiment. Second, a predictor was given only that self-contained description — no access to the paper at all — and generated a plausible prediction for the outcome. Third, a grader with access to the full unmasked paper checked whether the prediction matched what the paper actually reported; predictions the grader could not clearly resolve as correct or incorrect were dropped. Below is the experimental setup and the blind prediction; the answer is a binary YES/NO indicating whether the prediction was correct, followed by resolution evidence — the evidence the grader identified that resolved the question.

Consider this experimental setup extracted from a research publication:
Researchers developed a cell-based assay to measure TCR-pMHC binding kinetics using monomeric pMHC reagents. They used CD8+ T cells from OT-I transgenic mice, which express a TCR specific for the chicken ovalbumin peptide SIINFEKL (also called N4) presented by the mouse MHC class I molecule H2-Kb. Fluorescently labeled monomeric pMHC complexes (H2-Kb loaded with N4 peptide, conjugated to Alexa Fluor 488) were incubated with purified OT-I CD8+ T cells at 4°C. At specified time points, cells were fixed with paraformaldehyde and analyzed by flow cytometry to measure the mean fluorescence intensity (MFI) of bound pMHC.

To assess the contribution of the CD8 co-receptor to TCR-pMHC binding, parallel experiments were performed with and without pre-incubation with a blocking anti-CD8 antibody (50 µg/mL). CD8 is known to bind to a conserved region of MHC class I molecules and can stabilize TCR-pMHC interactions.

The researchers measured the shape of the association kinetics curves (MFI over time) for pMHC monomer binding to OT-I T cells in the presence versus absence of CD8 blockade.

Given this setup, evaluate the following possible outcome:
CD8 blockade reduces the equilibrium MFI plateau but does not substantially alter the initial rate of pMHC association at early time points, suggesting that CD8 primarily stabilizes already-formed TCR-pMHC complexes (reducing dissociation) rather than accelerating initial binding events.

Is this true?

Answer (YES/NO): NO